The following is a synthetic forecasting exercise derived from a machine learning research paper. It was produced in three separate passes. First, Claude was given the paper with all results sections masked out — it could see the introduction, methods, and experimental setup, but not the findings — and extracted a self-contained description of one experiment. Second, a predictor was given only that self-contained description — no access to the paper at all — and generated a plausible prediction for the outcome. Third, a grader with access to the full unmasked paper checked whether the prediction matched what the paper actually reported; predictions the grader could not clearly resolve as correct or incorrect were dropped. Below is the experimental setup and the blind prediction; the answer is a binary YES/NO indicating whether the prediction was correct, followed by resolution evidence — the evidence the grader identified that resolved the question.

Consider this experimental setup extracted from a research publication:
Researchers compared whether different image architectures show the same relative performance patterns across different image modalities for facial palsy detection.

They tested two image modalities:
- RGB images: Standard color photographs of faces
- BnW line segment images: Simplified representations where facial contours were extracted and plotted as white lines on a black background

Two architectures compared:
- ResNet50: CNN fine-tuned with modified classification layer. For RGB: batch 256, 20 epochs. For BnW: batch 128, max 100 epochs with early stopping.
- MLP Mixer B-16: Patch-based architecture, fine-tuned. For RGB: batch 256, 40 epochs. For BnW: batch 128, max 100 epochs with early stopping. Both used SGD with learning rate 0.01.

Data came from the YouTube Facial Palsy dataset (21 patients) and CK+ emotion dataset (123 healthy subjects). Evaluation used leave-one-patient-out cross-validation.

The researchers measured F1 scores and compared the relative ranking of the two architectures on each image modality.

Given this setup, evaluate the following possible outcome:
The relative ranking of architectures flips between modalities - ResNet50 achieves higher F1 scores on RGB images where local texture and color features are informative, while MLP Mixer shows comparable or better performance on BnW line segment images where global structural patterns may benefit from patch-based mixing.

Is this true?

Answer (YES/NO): NO